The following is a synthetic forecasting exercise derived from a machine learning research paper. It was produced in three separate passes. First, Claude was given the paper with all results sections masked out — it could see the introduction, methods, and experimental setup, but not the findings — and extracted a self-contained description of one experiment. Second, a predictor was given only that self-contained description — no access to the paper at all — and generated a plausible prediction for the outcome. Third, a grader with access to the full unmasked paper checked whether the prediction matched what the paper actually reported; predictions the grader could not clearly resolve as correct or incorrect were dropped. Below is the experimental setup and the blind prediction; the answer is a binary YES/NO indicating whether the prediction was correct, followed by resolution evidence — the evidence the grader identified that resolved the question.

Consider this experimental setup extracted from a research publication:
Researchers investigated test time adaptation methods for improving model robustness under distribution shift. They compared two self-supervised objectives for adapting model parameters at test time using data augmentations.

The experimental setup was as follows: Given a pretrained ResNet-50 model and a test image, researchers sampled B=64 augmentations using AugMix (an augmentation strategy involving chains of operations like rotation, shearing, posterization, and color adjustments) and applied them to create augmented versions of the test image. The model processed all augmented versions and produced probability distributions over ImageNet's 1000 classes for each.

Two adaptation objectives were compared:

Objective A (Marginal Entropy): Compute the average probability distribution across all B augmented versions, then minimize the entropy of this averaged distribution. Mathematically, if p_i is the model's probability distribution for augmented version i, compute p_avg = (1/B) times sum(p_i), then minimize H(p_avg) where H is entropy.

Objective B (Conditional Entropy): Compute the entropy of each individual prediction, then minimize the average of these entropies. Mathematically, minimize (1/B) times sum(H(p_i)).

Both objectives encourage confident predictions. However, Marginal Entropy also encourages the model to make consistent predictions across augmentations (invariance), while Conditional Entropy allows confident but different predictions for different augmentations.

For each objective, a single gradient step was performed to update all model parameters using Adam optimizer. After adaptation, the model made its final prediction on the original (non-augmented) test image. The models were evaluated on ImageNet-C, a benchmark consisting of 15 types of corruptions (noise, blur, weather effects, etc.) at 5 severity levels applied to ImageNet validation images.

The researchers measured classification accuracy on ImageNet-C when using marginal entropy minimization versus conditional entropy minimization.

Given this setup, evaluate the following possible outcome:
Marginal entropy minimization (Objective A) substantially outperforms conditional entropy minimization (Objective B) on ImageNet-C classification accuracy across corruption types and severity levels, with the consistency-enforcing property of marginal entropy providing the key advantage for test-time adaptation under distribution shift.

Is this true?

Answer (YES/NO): NO